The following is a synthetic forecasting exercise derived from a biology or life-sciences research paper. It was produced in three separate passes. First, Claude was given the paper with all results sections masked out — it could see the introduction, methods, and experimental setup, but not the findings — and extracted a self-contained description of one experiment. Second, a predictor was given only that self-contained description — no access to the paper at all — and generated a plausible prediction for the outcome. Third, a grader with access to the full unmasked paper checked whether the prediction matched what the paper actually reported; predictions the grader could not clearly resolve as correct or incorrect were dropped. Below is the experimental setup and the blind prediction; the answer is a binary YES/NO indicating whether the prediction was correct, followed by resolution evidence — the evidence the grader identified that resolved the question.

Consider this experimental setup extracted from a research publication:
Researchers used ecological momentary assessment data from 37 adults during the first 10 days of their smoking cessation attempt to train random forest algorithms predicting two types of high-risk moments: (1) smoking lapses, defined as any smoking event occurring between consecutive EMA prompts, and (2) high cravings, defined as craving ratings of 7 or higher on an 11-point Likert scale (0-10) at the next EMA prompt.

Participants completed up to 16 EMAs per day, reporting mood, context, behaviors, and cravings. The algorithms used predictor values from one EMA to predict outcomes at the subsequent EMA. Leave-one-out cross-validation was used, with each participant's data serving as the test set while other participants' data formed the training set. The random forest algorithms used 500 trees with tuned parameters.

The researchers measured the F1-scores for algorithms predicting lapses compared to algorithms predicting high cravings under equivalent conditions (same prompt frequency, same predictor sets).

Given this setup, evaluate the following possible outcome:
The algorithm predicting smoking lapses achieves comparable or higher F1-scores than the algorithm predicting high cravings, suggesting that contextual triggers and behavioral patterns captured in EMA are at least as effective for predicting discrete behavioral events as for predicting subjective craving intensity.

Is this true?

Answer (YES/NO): YES